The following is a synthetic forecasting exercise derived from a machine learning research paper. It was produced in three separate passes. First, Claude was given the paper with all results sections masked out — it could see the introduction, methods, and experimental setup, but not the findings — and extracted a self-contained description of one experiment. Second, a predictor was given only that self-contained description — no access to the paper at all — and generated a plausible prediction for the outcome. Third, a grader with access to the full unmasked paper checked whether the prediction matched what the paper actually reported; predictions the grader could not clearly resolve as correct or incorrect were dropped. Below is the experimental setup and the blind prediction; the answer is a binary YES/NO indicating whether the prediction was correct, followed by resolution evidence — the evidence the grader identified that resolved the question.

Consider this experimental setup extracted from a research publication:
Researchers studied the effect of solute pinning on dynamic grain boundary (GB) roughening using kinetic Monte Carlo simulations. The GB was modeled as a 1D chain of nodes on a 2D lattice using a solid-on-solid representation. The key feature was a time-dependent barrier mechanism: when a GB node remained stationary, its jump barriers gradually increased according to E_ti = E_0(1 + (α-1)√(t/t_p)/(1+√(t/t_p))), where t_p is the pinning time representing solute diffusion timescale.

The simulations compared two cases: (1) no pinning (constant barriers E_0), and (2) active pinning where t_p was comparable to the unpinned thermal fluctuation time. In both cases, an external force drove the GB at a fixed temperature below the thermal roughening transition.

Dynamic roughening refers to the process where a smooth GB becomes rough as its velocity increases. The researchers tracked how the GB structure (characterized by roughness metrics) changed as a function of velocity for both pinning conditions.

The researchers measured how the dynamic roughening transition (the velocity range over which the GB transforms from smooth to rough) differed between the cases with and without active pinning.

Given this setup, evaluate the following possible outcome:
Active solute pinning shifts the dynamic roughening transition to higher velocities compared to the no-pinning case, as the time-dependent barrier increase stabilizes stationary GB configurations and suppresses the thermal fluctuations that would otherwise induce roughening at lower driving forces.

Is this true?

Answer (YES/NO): NO